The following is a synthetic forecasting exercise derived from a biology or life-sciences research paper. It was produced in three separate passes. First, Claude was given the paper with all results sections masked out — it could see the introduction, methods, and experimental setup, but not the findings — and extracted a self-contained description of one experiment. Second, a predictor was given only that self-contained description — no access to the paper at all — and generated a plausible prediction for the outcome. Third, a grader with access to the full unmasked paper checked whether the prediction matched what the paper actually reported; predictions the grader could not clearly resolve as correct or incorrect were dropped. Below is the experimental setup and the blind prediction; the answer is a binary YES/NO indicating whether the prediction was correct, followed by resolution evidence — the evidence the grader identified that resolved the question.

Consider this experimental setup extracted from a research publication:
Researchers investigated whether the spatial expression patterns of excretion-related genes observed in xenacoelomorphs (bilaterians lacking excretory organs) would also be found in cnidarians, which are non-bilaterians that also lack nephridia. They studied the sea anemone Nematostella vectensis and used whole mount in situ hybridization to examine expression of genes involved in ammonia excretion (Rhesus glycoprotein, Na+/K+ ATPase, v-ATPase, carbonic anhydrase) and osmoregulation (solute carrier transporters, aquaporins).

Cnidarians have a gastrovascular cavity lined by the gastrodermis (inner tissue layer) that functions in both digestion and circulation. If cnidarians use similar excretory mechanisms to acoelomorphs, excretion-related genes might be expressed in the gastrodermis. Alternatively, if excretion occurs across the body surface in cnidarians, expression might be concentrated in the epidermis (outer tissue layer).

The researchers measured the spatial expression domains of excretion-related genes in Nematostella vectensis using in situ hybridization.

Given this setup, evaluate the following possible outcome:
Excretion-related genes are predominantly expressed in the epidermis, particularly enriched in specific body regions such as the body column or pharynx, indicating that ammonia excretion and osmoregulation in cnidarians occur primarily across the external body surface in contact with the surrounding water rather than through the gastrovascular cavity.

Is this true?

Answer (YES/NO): NO